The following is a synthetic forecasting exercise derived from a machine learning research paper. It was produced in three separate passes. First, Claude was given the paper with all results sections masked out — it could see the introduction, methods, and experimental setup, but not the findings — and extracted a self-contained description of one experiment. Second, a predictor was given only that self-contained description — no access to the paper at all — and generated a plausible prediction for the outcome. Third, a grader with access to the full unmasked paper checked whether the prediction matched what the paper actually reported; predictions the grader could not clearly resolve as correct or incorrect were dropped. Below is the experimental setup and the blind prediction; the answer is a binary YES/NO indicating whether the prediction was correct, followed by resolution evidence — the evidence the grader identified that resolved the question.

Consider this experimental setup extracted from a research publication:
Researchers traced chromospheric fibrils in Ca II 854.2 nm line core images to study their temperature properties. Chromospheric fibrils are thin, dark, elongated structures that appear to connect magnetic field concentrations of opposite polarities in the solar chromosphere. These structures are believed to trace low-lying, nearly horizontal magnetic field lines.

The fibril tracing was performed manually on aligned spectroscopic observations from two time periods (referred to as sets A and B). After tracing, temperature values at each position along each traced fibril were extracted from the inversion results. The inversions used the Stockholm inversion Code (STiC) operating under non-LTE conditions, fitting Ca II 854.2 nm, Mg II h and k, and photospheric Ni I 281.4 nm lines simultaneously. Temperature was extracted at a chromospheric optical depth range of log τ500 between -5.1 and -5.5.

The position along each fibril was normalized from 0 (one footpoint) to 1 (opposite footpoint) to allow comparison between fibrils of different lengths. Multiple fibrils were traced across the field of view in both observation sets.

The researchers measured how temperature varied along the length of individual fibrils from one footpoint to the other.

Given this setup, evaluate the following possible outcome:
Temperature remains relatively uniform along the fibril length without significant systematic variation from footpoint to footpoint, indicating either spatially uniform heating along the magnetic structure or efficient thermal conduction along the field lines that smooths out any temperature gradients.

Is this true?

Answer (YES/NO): NO